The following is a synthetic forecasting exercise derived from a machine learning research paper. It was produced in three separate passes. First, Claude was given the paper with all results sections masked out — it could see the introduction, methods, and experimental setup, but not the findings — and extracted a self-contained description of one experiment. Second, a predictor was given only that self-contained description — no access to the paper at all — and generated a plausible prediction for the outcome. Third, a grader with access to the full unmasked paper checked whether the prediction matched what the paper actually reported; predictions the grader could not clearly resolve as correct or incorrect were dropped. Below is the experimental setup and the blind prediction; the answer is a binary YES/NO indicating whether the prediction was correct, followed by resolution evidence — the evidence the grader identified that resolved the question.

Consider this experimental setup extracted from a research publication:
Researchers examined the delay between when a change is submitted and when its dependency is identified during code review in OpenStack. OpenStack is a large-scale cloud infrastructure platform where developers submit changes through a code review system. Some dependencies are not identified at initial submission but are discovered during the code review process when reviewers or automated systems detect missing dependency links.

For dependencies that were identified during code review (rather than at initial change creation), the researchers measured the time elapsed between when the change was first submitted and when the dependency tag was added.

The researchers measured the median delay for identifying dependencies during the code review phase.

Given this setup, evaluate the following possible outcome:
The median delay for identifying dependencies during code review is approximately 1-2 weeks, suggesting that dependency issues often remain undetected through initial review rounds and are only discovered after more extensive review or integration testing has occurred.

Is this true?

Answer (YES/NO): NO